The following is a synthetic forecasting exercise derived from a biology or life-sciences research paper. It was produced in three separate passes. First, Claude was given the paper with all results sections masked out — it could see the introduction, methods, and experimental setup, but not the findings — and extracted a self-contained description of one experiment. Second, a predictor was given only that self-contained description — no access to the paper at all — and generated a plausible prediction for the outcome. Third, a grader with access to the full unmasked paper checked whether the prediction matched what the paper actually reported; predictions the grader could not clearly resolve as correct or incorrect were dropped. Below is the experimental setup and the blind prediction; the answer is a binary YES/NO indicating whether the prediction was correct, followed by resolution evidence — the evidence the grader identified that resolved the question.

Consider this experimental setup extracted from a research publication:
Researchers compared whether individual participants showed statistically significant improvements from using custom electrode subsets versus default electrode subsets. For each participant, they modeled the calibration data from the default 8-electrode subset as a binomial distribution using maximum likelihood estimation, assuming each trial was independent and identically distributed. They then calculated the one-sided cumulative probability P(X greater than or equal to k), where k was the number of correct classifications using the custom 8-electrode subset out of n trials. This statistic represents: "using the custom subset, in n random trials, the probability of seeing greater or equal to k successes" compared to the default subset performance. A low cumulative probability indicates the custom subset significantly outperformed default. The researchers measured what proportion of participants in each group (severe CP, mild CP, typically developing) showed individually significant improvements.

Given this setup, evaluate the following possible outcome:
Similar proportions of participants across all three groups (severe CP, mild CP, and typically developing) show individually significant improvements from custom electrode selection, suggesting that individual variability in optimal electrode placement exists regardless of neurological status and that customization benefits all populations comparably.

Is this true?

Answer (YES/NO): NO